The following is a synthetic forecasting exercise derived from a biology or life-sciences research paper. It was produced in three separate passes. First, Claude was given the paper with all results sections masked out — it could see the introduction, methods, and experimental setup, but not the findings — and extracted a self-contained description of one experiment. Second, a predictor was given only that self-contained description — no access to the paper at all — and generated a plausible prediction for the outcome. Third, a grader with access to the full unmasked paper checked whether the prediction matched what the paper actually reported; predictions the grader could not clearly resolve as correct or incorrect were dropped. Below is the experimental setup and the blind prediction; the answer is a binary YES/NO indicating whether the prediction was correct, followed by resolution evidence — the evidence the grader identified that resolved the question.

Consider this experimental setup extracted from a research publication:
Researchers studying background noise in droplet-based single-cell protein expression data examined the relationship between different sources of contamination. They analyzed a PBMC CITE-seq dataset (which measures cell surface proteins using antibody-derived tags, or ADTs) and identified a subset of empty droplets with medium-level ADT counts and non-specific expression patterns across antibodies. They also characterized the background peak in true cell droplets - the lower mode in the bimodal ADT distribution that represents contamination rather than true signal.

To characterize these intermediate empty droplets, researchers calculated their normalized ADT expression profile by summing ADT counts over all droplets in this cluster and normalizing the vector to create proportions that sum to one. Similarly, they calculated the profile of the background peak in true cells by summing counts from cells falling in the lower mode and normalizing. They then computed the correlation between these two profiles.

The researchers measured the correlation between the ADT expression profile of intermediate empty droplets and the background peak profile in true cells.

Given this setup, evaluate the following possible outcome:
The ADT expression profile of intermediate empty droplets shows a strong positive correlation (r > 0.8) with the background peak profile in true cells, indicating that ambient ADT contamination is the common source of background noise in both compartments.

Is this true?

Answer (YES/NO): NO